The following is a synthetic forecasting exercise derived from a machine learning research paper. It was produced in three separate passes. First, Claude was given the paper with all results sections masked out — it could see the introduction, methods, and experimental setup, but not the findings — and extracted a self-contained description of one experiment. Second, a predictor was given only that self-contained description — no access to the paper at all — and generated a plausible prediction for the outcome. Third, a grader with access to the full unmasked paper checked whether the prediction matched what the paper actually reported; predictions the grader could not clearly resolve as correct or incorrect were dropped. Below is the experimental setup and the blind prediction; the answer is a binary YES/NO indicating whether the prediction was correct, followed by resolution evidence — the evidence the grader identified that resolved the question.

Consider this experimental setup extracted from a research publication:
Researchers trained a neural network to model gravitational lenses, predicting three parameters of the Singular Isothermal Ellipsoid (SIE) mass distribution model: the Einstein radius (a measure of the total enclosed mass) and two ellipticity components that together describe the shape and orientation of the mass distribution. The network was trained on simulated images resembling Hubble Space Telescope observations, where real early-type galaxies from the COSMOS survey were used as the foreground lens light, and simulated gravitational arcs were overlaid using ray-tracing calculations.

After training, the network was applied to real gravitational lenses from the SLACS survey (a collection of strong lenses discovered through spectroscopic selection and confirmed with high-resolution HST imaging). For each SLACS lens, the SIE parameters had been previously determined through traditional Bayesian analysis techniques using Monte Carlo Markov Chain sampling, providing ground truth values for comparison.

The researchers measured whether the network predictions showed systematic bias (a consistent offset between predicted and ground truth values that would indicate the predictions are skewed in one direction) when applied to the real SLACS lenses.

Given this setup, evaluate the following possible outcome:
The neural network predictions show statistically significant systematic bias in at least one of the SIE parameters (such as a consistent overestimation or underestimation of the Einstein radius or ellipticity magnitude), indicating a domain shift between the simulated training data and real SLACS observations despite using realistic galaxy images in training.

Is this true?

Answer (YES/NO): NO